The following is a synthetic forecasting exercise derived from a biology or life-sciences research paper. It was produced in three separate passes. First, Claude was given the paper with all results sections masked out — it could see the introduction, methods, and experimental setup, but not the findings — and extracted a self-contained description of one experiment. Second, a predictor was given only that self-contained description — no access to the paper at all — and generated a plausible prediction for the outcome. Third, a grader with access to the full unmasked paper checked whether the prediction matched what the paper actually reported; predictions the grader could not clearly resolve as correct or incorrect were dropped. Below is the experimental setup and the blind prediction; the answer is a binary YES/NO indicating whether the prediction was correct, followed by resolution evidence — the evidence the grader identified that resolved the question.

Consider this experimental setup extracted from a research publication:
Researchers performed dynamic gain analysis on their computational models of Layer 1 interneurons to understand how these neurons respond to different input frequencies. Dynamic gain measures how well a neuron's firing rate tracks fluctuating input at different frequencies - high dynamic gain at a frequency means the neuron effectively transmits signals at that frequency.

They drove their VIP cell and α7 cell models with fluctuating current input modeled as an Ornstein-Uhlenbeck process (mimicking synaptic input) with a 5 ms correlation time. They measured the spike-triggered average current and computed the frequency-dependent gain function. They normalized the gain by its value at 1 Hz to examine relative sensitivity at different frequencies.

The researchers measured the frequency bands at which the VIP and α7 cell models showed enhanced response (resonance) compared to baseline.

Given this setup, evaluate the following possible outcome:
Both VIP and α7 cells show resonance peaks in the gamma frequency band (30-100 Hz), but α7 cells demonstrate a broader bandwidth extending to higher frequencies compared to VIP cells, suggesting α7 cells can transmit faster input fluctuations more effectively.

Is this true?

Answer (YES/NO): NO